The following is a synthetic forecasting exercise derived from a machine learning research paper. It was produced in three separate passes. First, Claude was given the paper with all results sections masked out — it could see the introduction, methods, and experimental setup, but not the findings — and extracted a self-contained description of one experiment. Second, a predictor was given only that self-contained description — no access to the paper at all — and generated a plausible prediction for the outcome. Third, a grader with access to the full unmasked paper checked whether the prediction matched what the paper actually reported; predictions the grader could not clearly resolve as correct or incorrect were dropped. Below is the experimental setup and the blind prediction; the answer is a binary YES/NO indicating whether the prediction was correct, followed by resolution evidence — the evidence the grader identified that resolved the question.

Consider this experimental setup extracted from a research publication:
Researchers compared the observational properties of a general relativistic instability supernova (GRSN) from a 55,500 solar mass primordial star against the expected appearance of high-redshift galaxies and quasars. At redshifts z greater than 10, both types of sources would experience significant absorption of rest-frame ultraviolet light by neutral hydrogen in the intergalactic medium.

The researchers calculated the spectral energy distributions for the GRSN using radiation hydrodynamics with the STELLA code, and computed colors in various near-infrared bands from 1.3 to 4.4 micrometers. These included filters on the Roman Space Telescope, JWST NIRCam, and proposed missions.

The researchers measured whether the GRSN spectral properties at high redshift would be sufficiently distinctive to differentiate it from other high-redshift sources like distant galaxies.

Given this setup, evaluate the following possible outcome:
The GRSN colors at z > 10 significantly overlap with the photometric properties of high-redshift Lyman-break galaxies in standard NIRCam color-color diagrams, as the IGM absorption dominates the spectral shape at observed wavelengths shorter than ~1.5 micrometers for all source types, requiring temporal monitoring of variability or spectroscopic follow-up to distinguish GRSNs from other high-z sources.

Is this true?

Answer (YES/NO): NO